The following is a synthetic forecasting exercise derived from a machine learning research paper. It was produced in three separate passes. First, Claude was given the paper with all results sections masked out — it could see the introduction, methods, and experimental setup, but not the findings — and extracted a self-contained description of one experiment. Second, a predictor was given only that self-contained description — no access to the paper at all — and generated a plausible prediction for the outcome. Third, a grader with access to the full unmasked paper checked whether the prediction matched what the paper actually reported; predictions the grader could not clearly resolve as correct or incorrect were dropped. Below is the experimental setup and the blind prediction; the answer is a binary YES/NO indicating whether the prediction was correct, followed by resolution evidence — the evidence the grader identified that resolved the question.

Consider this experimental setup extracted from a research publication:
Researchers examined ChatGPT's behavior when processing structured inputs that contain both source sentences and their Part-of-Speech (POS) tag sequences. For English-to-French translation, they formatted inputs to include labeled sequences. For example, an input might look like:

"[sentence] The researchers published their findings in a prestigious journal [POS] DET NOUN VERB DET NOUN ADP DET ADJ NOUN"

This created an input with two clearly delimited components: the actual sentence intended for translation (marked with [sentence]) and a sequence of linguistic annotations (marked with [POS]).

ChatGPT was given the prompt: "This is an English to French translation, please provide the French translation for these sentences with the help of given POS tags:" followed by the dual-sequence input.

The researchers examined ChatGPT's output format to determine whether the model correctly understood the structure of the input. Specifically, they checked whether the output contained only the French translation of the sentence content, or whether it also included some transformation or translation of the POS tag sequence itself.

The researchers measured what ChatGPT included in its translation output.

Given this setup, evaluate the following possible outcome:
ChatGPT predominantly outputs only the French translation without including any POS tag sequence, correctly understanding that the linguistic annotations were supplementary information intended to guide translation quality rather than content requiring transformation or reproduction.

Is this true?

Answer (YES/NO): YES